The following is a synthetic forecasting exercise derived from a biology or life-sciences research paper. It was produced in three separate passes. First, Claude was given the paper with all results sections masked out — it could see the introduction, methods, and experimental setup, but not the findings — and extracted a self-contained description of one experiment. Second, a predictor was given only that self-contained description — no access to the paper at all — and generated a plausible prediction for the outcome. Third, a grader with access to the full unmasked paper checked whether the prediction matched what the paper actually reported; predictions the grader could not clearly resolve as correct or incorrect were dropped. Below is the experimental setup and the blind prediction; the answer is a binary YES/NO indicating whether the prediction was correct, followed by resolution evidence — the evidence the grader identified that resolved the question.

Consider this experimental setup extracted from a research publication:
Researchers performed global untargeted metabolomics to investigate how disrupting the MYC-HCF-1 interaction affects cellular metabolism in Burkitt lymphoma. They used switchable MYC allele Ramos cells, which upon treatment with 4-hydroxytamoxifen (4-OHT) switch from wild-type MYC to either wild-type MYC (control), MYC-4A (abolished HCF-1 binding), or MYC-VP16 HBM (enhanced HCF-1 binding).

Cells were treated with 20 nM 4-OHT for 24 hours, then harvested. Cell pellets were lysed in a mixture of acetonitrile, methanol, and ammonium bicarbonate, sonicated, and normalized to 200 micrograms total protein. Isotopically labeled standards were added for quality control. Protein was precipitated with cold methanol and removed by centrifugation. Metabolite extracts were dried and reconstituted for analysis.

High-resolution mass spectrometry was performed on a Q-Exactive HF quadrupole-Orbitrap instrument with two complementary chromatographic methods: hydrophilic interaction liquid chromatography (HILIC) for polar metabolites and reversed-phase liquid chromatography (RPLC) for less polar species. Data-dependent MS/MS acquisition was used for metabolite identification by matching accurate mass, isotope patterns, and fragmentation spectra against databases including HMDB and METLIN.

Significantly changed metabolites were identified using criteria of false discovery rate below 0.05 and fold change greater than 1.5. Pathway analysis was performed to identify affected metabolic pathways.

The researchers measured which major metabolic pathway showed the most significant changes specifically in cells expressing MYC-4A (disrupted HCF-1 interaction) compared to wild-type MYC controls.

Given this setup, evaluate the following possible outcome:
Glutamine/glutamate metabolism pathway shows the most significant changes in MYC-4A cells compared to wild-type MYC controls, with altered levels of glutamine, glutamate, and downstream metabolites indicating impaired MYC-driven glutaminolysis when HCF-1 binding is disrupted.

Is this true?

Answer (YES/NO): NO